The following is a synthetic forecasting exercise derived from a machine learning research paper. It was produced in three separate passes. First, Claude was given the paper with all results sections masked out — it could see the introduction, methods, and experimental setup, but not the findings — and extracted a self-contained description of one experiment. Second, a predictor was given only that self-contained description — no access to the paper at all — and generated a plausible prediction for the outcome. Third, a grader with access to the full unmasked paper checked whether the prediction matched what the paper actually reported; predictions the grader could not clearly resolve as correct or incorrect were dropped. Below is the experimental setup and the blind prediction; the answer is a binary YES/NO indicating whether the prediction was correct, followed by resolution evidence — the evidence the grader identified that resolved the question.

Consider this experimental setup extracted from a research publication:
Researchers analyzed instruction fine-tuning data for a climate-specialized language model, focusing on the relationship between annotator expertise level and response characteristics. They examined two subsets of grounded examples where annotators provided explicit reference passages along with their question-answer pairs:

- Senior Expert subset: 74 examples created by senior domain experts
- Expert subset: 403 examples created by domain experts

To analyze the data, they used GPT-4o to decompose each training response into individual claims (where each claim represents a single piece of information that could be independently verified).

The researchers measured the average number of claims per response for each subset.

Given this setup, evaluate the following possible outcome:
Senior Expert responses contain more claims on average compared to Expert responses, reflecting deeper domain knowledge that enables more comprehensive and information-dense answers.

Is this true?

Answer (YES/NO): NO